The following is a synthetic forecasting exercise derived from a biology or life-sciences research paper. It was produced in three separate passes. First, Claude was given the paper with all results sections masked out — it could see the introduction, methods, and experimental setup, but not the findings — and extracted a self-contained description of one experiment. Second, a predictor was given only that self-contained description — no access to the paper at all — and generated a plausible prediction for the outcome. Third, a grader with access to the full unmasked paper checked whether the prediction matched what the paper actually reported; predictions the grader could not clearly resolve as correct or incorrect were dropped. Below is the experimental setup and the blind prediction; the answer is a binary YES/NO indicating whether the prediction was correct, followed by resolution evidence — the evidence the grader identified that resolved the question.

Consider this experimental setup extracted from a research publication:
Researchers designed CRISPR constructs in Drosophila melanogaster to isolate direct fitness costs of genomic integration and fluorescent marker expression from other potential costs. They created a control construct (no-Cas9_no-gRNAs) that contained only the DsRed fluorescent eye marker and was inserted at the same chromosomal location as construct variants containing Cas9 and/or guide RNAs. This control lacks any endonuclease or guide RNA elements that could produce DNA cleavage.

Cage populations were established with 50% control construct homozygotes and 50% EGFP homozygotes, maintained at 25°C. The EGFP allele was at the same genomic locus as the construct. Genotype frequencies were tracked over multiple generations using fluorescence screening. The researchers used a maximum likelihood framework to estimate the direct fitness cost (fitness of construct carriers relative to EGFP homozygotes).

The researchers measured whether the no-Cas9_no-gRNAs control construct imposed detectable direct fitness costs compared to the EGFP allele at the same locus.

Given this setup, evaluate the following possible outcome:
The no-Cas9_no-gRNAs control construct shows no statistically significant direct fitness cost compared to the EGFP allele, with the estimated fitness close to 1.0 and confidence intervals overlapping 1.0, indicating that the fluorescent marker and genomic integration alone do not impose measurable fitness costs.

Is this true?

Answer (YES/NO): YES